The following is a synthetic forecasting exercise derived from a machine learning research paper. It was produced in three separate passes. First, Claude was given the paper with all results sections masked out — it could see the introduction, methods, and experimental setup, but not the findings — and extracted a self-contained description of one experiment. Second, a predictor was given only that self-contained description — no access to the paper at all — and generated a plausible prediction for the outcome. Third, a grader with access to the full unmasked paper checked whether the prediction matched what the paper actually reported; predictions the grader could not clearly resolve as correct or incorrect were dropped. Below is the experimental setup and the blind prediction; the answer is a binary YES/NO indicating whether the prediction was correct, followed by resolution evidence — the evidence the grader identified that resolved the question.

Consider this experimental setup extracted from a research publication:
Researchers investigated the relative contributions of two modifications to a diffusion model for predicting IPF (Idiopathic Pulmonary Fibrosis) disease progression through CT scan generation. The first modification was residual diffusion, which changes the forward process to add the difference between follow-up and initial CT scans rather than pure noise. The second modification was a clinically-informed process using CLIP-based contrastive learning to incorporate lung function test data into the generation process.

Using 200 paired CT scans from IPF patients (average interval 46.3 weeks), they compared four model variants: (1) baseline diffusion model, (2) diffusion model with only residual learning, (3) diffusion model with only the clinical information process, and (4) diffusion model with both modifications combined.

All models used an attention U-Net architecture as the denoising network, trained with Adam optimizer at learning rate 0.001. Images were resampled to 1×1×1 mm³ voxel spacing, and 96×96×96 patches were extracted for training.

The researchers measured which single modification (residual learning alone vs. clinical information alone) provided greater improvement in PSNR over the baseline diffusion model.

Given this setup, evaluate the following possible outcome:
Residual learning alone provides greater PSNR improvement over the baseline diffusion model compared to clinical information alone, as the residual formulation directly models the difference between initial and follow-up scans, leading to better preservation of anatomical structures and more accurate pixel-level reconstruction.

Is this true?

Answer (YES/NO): YES